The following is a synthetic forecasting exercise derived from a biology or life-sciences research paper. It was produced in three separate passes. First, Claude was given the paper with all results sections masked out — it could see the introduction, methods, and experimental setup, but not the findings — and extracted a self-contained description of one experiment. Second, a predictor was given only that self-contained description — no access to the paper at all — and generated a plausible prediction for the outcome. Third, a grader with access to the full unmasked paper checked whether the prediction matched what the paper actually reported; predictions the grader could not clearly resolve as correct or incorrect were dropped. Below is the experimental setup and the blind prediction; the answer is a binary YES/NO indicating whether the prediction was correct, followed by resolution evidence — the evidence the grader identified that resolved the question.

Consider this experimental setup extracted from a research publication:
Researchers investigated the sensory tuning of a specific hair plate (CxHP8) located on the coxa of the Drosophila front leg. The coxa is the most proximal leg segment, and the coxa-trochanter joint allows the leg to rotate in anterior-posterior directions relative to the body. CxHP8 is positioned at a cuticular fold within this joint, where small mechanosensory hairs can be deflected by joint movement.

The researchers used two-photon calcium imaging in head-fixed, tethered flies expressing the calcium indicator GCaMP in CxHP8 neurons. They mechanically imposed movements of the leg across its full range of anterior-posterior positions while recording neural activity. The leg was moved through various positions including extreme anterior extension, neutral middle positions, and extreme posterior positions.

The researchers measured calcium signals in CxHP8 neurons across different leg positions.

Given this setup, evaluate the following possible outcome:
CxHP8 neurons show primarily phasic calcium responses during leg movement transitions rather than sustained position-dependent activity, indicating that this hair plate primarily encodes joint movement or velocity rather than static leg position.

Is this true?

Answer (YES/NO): NO